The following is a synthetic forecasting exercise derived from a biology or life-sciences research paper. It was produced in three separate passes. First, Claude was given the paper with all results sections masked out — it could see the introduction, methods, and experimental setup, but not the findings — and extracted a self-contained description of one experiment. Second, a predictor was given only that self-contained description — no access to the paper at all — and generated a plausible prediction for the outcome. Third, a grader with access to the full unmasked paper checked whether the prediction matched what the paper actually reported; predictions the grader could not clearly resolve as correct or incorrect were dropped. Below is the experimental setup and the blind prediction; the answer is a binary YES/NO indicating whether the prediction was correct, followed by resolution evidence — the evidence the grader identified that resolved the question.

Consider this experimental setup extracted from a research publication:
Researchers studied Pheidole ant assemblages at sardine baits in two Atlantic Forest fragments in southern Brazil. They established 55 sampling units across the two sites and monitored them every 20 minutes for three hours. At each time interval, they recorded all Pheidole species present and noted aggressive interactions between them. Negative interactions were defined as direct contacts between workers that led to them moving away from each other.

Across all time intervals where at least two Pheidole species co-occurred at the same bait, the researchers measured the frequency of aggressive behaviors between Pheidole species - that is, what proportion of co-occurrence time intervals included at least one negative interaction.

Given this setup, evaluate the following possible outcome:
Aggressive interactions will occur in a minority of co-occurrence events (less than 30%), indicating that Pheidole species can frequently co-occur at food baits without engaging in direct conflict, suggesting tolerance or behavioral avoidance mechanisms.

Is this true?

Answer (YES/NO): YES